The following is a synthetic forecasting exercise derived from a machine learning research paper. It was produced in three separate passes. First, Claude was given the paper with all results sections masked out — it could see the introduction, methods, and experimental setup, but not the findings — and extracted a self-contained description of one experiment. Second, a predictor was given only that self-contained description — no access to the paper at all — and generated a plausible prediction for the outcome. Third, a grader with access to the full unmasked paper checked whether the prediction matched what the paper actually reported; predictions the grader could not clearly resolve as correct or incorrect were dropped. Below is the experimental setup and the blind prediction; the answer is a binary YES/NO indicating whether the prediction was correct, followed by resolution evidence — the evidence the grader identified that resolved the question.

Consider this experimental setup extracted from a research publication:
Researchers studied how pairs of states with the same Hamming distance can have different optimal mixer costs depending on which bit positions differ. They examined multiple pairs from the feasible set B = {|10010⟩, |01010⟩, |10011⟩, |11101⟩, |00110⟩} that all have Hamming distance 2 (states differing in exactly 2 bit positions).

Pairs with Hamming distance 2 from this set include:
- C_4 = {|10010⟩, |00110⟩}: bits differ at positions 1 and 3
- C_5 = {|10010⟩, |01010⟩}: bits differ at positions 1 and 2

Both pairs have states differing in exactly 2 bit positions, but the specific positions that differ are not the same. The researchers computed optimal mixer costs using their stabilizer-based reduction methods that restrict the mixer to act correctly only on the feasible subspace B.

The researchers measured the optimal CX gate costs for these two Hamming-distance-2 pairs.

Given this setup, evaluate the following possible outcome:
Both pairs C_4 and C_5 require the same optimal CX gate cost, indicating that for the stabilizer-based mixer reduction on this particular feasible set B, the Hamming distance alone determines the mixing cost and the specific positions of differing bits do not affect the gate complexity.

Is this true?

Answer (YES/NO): NO